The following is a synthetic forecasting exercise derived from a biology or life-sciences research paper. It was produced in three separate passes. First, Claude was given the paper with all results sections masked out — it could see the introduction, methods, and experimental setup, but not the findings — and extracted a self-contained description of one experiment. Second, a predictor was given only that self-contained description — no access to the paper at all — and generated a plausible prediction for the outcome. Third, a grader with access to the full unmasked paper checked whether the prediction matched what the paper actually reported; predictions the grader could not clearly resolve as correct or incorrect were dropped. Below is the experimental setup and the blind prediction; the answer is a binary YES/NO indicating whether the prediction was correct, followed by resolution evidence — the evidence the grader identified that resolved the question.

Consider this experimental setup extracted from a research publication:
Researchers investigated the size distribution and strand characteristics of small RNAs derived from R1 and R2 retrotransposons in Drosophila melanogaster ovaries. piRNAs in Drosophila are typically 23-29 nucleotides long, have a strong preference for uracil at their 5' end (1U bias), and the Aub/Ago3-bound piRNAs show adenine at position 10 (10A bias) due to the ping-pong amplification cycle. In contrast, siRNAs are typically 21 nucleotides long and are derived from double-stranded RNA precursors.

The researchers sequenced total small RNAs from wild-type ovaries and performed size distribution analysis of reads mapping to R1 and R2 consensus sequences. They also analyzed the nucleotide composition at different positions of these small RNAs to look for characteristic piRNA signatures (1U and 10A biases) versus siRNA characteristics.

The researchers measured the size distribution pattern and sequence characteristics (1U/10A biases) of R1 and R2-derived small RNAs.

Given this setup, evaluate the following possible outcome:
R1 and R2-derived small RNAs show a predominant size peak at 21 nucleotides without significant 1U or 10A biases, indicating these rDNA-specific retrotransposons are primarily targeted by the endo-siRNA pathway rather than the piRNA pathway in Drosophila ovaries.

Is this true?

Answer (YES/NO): NO